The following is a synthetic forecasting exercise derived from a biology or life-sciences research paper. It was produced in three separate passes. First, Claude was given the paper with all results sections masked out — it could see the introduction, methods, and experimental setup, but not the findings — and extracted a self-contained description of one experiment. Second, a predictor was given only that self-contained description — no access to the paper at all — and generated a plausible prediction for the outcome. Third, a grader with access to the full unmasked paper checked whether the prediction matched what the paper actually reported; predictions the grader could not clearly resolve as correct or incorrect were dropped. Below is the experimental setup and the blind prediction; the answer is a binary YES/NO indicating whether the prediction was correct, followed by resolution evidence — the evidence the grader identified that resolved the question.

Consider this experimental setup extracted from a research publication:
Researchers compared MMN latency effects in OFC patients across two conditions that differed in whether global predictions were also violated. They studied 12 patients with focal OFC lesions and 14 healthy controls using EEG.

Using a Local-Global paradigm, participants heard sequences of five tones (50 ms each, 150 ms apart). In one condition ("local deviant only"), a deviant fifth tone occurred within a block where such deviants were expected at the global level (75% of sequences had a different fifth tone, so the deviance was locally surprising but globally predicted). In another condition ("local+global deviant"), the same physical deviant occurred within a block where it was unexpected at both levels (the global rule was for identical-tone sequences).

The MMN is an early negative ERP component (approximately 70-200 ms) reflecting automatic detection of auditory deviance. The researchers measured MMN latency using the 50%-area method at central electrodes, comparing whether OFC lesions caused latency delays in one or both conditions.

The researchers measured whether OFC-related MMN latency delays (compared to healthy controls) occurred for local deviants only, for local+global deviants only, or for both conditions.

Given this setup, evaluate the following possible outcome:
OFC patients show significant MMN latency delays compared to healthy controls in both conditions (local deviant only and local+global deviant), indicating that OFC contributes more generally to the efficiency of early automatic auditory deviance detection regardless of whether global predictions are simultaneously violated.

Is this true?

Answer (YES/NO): NO